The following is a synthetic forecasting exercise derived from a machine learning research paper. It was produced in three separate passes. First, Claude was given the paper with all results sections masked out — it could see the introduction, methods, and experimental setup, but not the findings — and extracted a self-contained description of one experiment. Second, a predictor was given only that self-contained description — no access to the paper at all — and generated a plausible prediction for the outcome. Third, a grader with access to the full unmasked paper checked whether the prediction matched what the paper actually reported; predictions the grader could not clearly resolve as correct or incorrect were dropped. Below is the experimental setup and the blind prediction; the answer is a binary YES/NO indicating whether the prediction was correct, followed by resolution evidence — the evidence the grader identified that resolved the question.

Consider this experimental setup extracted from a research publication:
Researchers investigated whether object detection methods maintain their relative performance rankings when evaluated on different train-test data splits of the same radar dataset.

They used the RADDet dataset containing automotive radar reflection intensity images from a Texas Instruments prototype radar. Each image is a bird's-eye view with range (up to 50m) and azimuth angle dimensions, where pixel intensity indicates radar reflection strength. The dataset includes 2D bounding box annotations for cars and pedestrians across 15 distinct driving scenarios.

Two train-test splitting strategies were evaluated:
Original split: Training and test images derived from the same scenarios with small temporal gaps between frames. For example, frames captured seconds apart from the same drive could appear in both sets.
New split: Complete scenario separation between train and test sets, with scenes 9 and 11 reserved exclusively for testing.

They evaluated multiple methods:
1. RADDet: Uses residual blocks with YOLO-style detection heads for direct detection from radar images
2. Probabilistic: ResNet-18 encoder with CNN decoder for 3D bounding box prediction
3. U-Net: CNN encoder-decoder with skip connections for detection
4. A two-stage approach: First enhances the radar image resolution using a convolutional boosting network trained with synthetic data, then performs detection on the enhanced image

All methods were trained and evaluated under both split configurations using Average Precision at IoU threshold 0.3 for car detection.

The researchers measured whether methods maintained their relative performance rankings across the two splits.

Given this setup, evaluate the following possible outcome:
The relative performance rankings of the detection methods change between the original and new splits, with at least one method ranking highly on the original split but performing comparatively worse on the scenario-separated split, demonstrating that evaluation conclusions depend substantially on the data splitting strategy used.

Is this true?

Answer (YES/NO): YES